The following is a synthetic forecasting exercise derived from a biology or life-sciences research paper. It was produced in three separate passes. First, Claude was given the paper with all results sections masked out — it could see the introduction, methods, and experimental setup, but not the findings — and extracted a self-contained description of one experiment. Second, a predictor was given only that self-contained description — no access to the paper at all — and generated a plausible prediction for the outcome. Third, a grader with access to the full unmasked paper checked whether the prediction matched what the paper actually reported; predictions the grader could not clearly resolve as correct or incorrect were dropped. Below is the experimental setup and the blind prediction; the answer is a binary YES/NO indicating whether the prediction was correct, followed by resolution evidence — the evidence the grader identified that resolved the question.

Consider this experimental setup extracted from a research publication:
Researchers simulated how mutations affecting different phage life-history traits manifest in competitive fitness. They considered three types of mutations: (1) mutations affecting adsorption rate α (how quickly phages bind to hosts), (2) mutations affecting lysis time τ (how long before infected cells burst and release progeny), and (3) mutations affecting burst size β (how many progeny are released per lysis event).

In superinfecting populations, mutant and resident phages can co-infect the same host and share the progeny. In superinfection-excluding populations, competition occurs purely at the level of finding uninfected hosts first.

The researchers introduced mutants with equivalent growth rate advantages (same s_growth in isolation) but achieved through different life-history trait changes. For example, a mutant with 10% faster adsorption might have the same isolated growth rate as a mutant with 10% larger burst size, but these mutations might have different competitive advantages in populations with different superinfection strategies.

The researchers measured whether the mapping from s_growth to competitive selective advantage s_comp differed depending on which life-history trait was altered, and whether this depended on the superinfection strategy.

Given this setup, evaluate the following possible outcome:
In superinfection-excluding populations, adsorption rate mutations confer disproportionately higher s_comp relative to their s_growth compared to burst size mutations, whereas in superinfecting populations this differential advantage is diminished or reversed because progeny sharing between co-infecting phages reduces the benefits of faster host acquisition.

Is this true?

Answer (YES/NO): YES